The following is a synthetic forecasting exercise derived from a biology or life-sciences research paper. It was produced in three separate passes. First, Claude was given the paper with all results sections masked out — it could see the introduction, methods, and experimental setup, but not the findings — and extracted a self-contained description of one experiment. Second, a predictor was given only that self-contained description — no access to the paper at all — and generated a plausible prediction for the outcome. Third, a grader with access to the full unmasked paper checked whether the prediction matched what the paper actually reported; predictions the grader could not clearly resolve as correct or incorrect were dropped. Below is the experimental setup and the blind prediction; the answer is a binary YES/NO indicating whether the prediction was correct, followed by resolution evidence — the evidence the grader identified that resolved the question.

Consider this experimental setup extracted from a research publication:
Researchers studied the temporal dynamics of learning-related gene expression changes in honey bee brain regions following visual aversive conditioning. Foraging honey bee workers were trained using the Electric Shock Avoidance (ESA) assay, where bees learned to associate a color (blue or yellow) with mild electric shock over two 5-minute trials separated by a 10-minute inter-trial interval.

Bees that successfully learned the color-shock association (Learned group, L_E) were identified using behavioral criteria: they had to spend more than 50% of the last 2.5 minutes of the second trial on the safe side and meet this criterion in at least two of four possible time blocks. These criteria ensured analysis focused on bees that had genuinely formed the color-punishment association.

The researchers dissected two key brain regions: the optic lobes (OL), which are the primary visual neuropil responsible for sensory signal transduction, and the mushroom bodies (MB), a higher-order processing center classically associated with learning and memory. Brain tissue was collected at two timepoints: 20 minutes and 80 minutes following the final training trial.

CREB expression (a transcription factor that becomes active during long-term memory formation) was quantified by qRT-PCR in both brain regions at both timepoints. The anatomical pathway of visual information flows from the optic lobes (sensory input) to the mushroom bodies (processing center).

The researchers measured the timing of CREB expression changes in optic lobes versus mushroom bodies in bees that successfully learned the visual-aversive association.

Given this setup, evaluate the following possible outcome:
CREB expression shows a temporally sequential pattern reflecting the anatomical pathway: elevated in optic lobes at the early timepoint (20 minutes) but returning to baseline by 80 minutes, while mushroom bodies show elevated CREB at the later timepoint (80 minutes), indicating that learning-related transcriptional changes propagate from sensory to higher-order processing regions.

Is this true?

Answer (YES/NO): NO